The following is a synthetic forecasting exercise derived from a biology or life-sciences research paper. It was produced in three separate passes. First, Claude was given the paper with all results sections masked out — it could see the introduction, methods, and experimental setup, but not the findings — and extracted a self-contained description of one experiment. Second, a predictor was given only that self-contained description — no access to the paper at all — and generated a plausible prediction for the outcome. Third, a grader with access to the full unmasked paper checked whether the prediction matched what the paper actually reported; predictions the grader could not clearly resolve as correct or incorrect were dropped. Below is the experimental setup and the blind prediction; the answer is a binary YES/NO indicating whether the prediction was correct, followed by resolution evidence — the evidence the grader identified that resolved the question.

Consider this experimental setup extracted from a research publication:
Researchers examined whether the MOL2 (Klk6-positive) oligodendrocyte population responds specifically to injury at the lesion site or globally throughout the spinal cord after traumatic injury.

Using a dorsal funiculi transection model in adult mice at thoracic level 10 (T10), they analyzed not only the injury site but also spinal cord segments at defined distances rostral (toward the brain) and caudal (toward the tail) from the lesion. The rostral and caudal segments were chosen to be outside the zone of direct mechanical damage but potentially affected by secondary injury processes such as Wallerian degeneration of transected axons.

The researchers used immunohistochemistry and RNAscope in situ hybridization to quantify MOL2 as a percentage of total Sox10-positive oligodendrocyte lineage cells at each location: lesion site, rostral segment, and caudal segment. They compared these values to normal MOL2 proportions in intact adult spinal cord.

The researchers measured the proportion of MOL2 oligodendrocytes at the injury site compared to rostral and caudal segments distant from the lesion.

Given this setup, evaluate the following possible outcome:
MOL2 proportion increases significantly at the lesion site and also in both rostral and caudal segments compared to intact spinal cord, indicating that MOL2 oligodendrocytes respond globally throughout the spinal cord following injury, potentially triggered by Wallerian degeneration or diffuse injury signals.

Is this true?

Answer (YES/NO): NO